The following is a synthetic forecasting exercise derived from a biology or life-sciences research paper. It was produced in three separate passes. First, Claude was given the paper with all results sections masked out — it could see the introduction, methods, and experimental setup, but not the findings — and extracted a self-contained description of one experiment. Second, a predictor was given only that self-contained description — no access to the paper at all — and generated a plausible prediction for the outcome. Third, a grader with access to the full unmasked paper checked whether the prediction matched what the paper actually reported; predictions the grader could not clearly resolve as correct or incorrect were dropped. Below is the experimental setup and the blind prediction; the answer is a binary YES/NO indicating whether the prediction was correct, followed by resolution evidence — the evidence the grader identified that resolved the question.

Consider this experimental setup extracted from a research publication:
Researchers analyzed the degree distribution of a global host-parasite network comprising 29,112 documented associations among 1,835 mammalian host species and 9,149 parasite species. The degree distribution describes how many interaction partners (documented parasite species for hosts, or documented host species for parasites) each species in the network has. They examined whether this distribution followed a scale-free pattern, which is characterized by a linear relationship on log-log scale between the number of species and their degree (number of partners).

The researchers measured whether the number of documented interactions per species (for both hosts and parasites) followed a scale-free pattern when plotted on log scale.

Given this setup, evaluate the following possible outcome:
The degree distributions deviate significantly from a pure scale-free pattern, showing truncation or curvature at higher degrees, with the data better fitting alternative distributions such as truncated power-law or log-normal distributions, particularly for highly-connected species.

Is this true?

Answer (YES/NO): NO